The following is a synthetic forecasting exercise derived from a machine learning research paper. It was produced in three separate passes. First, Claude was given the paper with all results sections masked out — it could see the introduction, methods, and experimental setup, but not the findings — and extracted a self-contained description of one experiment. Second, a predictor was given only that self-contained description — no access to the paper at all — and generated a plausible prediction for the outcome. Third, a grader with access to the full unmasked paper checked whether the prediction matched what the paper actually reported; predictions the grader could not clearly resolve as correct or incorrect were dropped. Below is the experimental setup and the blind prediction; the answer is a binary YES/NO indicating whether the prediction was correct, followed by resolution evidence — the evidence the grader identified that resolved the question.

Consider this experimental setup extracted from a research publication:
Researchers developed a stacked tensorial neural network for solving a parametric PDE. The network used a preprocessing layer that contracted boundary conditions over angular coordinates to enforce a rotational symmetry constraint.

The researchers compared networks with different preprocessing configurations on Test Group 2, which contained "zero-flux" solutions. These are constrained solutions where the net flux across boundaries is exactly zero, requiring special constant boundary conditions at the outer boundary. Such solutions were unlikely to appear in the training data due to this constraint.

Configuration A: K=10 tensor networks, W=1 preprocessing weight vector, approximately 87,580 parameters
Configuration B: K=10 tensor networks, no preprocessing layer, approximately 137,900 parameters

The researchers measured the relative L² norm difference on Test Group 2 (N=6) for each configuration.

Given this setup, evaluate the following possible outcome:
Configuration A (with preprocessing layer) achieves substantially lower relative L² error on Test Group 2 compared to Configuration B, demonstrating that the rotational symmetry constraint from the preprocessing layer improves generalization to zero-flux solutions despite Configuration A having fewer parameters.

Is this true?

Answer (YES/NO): NO